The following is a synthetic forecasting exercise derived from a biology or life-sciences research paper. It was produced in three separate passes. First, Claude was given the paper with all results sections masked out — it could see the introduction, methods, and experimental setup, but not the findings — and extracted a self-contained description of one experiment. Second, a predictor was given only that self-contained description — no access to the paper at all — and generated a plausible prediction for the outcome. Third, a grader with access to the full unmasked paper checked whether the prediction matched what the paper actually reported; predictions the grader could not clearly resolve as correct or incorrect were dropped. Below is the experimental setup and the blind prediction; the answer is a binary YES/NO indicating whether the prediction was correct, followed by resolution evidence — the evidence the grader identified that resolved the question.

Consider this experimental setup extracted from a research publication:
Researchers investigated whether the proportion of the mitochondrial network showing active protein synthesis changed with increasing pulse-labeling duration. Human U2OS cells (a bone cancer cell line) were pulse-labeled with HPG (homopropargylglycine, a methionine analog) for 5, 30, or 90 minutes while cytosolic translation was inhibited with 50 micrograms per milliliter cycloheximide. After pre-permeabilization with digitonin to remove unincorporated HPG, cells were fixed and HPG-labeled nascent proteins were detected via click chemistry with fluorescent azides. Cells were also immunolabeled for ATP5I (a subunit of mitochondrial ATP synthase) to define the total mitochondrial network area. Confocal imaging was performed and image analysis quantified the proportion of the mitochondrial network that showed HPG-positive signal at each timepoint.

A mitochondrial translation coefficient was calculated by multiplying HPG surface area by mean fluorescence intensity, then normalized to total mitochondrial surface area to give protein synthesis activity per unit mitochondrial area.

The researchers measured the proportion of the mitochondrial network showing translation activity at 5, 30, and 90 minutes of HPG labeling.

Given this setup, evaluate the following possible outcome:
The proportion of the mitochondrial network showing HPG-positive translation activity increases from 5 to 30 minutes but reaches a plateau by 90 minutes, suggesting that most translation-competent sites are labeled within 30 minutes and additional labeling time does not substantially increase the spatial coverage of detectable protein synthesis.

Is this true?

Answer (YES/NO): NO